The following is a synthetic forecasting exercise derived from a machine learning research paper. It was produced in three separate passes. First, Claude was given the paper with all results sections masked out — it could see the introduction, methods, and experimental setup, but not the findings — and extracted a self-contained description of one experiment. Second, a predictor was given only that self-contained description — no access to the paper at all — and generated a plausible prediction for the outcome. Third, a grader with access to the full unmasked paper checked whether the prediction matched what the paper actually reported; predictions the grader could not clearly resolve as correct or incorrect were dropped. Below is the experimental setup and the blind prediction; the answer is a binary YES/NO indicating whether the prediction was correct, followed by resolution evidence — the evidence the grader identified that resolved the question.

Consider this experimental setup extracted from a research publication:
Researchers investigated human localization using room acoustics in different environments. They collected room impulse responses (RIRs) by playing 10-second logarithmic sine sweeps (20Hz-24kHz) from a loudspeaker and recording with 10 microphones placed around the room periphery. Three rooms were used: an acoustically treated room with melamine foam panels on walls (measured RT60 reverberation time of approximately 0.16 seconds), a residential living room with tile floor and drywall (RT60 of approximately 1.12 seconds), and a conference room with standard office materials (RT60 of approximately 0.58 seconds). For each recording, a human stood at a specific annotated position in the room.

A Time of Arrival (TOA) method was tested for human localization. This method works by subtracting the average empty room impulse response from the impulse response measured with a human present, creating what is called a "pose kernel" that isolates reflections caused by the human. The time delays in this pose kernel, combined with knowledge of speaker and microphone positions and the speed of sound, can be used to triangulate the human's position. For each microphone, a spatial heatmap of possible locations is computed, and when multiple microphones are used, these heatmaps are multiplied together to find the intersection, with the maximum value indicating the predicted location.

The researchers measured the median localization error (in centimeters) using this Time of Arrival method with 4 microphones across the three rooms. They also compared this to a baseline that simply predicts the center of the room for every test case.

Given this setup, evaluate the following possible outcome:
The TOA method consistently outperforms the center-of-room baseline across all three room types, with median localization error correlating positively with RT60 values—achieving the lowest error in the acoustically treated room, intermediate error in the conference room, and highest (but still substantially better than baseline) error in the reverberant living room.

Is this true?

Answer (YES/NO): NO